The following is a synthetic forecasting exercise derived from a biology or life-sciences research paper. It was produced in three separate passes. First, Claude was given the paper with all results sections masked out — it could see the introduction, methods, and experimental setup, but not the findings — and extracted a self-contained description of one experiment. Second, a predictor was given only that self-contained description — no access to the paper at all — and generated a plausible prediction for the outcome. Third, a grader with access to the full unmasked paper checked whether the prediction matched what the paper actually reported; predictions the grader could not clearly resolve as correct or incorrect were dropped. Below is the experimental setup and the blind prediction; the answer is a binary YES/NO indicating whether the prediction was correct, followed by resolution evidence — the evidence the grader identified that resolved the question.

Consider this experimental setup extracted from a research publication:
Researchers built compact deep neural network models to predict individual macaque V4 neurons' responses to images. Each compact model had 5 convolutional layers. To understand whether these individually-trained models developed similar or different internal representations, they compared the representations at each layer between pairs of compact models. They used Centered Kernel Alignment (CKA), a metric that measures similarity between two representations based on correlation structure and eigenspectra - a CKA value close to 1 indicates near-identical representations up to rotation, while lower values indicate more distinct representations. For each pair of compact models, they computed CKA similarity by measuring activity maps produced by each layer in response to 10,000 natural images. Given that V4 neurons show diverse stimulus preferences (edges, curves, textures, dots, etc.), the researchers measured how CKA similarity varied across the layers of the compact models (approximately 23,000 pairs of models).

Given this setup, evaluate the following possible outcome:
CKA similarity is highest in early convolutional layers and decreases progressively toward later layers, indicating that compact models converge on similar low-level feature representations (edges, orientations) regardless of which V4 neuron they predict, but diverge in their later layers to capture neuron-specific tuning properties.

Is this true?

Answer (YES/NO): YES